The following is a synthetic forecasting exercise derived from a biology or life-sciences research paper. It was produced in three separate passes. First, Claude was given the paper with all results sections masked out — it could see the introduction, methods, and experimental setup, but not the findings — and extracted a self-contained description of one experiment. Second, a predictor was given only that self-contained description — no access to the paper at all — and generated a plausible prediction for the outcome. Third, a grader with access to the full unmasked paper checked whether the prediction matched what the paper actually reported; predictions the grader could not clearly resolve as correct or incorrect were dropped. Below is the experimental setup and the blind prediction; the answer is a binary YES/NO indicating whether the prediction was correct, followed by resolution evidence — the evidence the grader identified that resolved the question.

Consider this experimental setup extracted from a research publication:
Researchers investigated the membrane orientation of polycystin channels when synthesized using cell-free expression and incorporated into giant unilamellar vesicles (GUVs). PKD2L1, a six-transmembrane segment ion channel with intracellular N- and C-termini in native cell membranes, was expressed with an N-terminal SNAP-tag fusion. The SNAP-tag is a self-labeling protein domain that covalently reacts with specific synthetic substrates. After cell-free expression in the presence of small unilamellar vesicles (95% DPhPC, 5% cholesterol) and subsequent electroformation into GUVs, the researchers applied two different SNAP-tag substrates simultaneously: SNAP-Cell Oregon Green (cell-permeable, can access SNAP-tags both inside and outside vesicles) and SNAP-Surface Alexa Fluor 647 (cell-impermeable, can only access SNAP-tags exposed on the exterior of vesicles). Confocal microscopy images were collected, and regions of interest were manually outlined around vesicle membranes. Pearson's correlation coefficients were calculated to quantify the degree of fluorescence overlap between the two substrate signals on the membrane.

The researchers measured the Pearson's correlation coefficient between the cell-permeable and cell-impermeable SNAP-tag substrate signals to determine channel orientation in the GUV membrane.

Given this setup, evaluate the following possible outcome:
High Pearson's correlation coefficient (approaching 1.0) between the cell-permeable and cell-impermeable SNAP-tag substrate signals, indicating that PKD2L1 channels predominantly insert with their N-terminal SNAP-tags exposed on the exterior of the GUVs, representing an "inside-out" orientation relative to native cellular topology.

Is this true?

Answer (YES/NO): NO